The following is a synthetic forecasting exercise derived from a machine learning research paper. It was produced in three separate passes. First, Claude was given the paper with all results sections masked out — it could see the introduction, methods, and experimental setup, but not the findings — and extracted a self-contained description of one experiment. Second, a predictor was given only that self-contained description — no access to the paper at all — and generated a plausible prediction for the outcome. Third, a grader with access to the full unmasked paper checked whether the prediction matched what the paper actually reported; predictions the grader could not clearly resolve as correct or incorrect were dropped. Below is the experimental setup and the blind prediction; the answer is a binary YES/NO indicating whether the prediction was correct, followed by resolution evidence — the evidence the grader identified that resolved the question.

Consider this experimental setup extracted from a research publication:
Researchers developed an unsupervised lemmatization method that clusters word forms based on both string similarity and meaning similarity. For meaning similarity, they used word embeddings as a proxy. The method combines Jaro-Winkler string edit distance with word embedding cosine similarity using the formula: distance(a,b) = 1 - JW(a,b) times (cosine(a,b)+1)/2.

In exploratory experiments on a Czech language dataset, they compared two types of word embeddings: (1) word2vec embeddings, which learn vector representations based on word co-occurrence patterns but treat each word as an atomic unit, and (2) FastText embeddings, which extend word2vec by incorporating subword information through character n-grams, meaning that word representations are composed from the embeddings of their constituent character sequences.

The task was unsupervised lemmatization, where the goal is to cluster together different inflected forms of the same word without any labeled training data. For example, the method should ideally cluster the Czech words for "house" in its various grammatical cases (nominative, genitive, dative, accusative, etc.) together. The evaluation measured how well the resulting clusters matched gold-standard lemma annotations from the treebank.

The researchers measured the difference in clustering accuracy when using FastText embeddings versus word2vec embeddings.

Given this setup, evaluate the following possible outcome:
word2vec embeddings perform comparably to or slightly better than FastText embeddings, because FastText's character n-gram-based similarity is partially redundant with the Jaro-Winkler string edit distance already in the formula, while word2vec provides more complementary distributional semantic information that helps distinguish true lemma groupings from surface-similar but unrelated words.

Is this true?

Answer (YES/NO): NO